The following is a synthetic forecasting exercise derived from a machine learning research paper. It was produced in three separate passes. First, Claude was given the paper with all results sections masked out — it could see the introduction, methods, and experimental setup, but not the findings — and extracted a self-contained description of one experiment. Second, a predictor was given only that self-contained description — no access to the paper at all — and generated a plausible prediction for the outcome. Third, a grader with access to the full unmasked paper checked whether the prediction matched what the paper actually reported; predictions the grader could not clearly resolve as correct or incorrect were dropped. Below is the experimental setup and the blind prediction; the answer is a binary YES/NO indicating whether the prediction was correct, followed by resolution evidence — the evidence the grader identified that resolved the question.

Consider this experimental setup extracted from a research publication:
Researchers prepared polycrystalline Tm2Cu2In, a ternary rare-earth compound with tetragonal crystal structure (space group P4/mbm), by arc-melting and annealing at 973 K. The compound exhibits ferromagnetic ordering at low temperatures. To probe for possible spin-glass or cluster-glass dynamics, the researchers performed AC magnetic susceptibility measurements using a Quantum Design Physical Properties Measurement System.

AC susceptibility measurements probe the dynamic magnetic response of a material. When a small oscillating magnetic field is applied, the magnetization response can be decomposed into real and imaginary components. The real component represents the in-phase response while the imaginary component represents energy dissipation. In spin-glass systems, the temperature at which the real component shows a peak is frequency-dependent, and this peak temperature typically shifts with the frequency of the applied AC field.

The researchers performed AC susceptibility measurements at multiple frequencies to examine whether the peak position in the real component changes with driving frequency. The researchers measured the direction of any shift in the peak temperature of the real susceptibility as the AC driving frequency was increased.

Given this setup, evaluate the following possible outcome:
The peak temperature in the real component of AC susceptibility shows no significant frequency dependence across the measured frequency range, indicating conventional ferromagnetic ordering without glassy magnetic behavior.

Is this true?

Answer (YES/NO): NO